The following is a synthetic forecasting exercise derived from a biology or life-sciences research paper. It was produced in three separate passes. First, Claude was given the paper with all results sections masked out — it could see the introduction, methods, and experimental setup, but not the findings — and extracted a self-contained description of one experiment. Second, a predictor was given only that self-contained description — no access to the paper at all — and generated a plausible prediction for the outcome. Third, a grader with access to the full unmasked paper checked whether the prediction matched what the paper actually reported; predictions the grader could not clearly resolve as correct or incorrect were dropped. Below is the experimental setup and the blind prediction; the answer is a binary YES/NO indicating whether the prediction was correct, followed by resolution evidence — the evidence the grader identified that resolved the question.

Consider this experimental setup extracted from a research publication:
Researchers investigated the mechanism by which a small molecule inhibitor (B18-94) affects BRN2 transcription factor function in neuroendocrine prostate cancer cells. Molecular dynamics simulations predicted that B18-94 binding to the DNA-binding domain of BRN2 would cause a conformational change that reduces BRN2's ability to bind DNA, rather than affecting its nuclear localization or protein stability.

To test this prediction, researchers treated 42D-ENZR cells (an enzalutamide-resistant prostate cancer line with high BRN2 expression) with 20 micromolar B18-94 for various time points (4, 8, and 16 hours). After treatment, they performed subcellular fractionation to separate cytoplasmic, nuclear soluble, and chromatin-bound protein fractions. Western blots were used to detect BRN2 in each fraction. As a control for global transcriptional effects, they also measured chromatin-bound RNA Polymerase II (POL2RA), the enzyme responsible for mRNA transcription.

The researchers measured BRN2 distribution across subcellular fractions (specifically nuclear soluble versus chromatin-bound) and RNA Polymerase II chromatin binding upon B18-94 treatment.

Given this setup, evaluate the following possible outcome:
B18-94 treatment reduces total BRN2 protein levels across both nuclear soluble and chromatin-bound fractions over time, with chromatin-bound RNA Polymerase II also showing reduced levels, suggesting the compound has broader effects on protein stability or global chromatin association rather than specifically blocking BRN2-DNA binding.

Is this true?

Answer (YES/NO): NO